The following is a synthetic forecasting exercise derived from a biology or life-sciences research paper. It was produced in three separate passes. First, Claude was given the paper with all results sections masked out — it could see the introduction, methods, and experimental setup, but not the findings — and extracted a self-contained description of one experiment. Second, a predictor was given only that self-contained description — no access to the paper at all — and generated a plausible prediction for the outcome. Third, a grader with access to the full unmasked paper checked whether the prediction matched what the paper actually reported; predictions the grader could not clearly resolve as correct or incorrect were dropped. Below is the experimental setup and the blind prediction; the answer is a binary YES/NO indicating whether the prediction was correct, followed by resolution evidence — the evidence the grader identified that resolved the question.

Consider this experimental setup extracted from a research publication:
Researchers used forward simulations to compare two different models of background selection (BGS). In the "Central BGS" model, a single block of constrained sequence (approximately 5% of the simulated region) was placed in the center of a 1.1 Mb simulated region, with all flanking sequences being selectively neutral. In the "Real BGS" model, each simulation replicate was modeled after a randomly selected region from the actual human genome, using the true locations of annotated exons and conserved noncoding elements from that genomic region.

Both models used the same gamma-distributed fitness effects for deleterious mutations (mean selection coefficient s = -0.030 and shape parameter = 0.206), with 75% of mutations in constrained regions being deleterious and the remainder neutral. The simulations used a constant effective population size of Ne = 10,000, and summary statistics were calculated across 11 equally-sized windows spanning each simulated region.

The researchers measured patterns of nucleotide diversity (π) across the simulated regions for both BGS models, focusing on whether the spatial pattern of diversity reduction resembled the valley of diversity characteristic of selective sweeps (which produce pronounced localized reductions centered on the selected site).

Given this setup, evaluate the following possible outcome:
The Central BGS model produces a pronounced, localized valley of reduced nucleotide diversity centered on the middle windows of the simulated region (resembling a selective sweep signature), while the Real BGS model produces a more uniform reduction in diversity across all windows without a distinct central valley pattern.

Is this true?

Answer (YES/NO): YES